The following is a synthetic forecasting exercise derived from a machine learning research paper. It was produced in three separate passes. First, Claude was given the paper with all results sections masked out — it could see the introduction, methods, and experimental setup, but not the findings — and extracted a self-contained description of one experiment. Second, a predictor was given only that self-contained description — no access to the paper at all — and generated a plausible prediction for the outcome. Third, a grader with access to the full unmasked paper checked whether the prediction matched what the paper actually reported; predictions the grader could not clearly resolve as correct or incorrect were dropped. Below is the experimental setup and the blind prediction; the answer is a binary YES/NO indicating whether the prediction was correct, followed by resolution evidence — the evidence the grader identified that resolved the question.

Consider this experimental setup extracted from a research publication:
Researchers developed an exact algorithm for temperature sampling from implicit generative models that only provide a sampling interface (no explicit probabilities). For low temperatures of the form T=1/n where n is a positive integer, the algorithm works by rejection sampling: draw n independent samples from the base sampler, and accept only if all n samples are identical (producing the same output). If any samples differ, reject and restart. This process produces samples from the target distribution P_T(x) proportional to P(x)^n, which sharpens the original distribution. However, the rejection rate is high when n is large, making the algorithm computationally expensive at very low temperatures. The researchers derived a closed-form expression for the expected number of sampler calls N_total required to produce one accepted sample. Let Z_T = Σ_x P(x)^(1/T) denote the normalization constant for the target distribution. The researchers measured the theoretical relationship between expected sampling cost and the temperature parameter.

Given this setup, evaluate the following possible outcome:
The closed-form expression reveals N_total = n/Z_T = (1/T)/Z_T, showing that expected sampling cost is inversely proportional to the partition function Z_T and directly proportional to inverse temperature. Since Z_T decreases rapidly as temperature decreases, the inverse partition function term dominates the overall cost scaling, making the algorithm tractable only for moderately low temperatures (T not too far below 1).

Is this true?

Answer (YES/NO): NO